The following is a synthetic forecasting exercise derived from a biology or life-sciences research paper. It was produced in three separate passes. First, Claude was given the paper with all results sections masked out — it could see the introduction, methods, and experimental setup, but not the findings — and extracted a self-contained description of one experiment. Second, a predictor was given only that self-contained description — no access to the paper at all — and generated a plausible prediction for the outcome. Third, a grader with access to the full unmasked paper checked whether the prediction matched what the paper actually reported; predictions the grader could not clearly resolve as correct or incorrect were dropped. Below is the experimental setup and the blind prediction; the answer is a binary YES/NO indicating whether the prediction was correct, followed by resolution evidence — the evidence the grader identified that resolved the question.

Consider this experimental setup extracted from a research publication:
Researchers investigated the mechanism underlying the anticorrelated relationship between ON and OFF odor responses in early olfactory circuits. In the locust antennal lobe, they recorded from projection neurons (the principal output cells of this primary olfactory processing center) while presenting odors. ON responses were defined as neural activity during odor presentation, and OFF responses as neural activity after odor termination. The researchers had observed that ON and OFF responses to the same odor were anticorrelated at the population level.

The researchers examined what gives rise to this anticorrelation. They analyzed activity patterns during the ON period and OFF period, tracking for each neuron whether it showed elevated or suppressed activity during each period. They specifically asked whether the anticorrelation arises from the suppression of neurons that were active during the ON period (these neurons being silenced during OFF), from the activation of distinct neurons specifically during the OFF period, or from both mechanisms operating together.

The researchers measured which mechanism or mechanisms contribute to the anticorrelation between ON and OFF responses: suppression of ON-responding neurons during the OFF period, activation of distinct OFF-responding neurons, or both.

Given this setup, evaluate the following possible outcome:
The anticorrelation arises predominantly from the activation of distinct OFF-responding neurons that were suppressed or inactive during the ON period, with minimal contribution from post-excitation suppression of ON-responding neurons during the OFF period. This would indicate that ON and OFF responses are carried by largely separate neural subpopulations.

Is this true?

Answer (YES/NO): NO